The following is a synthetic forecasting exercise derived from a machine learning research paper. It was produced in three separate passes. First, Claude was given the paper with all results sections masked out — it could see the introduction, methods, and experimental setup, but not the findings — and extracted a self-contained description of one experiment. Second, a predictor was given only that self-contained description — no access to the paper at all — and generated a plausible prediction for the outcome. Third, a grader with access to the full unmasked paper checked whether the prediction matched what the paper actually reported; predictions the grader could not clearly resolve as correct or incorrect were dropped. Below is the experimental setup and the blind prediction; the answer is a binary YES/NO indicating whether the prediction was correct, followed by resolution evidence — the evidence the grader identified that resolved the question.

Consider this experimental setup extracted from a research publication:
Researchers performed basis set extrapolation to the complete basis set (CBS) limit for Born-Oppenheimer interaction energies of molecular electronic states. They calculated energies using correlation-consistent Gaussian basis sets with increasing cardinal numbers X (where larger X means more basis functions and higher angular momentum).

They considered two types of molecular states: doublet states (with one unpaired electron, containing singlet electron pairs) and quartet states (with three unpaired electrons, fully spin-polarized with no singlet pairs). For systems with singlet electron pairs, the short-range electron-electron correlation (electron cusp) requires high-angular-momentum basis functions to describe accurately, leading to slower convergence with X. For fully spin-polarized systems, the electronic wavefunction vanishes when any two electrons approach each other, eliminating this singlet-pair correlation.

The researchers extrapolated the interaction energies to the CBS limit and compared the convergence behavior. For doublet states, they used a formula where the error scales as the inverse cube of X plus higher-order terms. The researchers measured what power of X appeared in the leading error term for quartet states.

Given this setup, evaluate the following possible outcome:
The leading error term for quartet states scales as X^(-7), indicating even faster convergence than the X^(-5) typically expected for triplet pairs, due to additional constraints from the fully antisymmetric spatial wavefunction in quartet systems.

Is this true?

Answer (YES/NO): NO